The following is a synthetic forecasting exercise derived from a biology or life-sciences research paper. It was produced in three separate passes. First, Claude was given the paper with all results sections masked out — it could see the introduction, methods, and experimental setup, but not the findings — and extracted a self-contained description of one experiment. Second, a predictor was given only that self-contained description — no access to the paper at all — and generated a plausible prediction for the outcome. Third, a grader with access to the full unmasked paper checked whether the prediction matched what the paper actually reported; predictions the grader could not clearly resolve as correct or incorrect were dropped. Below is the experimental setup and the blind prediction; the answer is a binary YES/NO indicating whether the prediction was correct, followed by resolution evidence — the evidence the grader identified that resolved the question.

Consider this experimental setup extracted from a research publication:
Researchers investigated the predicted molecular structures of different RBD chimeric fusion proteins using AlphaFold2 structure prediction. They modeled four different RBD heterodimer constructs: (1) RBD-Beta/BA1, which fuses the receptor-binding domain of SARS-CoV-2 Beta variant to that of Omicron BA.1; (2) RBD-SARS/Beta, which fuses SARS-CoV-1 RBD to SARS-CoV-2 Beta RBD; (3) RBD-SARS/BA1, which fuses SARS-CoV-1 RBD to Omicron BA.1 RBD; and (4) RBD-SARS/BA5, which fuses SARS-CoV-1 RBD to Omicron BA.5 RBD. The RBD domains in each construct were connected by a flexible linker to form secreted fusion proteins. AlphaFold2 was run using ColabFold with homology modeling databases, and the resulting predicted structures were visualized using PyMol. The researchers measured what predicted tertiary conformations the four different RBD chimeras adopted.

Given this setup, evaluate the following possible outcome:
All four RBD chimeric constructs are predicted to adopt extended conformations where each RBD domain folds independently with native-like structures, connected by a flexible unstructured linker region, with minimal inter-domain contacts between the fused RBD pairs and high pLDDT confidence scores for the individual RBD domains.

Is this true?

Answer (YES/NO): NO